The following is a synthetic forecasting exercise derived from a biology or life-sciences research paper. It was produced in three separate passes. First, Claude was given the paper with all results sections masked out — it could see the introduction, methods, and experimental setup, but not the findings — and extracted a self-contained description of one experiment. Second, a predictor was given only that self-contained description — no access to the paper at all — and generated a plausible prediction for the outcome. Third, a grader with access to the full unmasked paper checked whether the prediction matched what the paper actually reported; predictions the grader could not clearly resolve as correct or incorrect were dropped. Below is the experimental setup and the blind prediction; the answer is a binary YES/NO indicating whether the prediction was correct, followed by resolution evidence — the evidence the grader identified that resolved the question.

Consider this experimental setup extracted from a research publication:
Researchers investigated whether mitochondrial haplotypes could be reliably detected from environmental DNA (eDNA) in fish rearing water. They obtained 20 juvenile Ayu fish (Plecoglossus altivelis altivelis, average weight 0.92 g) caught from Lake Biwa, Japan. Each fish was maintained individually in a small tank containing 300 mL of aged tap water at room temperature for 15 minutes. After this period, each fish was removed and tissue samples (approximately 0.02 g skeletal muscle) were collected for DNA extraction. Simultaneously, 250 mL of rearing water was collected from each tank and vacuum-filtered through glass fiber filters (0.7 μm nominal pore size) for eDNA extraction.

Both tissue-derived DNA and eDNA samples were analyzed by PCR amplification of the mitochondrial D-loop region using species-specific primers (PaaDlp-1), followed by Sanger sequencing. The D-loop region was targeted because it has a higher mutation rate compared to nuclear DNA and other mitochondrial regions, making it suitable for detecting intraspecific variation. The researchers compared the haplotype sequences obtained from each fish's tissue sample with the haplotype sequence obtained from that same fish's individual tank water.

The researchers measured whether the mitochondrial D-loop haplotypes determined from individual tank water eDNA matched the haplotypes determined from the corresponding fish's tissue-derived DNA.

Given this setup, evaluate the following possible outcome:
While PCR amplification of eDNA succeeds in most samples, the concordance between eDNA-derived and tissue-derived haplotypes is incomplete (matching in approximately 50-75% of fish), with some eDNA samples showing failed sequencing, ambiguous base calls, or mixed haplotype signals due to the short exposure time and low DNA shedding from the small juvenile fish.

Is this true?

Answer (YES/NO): NO